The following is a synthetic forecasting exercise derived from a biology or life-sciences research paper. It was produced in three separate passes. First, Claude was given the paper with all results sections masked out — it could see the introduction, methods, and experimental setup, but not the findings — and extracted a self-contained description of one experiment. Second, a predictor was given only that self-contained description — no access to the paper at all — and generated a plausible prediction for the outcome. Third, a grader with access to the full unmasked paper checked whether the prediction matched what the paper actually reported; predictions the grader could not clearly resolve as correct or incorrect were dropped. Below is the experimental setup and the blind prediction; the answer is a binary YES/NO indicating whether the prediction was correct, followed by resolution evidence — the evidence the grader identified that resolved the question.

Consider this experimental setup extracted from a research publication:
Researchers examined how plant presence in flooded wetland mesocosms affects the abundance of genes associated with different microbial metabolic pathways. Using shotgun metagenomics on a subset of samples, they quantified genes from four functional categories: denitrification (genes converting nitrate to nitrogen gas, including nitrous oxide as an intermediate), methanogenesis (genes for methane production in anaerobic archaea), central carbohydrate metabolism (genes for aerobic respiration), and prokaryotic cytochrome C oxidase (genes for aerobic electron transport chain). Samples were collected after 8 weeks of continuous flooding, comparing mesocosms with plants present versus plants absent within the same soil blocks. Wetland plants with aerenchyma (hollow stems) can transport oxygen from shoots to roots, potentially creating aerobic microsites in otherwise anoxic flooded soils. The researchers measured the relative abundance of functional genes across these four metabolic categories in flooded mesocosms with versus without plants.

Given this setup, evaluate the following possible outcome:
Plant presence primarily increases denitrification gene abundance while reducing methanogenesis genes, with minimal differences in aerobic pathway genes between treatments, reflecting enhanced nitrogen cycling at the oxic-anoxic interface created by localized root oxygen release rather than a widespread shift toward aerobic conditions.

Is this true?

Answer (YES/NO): NO